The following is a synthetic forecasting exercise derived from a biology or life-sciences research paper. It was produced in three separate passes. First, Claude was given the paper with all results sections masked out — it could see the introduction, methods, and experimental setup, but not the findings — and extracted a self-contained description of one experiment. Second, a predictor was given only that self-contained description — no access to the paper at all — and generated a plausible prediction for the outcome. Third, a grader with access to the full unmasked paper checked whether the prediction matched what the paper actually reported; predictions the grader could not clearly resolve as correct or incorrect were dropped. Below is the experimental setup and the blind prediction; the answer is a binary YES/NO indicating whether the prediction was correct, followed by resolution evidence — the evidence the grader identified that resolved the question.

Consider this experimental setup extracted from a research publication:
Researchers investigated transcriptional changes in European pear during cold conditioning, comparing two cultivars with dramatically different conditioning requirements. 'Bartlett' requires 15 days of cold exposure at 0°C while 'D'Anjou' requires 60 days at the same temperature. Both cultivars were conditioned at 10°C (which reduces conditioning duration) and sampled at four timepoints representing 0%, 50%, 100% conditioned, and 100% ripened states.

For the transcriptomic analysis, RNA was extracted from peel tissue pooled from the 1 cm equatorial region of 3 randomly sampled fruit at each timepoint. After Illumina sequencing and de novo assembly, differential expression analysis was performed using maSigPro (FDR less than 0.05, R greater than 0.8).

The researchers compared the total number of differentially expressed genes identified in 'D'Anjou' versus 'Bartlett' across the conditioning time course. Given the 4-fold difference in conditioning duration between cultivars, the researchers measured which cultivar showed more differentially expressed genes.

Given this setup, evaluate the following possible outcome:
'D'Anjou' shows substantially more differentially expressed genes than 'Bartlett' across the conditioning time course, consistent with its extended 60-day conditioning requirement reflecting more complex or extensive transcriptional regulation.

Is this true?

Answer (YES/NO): NO